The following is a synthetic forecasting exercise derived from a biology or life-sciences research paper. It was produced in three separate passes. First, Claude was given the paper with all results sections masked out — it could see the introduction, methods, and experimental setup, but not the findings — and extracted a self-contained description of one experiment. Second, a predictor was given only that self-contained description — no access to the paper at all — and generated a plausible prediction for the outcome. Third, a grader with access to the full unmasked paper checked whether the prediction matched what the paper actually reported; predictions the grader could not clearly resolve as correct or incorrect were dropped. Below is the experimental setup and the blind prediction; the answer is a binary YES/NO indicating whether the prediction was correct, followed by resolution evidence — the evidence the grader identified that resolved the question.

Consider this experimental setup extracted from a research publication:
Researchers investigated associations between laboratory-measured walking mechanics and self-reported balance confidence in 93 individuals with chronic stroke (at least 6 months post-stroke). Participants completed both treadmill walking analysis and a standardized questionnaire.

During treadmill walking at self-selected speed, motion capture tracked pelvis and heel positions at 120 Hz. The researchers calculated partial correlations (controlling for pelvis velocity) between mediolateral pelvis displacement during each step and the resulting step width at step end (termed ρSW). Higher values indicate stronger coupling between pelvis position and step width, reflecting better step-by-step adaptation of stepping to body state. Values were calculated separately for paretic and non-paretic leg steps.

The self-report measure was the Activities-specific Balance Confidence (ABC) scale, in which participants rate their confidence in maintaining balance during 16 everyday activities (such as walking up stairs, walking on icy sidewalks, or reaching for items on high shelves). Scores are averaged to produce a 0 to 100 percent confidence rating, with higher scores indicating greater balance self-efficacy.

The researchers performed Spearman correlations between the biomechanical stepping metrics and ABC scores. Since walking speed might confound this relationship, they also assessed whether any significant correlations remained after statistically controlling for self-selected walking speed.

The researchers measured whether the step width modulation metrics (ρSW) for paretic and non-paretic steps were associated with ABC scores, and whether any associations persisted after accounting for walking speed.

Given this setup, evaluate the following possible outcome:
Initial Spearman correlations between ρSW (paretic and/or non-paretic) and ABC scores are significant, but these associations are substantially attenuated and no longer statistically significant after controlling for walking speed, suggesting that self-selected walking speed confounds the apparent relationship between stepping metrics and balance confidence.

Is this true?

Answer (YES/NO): NO